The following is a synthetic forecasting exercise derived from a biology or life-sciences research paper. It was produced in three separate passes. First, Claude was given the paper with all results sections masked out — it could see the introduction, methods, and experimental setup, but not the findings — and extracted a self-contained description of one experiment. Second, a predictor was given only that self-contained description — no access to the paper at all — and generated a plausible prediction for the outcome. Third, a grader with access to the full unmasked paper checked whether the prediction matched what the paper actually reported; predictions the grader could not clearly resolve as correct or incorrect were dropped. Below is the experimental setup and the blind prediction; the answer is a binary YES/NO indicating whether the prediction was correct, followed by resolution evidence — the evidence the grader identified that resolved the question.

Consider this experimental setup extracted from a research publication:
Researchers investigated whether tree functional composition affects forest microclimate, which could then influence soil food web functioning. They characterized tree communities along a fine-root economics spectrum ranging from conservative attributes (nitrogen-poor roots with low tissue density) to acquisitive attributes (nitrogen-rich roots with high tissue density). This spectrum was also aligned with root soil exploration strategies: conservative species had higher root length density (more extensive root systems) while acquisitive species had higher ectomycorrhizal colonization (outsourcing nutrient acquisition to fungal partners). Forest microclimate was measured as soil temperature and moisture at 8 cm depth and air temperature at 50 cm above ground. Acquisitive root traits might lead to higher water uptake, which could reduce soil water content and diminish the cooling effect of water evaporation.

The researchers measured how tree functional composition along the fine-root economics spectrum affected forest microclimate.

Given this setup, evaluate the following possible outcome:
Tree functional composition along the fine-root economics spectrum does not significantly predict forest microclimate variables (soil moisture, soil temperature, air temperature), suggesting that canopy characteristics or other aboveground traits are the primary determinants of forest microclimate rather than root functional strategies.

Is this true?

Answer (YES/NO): NO